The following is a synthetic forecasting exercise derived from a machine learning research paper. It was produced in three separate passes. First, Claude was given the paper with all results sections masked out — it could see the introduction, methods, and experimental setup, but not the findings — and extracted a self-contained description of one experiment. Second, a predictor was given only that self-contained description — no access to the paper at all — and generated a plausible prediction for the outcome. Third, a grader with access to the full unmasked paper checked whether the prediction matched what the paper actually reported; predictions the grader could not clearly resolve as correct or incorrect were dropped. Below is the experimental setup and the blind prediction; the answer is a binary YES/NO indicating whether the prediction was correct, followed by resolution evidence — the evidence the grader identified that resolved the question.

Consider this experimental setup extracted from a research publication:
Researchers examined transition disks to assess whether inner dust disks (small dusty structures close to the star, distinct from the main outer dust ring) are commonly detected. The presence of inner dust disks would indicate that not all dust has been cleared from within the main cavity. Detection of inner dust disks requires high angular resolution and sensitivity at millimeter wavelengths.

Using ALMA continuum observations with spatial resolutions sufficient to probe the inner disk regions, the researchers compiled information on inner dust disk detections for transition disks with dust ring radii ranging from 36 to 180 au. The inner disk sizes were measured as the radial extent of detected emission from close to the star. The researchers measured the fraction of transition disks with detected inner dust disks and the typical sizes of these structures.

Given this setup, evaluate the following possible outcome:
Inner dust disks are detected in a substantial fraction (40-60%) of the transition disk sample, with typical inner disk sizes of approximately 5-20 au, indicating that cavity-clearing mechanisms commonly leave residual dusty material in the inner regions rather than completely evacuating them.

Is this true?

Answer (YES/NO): NO